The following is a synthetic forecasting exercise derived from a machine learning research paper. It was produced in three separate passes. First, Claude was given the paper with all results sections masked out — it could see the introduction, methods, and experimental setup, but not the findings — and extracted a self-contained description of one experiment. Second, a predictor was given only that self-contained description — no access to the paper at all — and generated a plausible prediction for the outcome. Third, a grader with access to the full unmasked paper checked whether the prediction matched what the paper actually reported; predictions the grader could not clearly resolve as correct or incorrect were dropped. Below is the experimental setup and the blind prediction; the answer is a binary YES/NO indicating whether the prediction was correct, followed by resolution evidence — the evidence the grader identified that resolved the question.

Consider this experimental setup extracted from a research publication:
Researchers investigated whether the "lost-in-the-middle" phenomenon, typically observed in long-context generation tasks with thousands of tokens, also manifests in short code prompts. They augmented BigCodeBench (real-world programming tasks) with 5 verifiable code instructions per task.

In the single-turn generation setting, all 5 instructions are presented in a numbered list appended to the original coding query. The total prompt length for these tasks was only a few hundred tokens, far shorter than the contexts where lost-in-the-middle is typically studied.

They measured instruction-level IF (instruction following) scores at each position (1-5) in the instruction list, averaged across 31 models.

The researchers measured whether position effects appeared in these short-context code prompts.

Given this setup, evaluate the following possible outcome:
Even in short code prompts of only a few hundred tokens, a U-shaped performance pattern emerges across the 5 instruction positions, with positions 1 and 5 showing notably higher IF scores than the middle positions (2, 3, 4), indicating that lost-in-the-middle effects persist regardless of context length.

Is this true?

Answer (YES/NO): YES